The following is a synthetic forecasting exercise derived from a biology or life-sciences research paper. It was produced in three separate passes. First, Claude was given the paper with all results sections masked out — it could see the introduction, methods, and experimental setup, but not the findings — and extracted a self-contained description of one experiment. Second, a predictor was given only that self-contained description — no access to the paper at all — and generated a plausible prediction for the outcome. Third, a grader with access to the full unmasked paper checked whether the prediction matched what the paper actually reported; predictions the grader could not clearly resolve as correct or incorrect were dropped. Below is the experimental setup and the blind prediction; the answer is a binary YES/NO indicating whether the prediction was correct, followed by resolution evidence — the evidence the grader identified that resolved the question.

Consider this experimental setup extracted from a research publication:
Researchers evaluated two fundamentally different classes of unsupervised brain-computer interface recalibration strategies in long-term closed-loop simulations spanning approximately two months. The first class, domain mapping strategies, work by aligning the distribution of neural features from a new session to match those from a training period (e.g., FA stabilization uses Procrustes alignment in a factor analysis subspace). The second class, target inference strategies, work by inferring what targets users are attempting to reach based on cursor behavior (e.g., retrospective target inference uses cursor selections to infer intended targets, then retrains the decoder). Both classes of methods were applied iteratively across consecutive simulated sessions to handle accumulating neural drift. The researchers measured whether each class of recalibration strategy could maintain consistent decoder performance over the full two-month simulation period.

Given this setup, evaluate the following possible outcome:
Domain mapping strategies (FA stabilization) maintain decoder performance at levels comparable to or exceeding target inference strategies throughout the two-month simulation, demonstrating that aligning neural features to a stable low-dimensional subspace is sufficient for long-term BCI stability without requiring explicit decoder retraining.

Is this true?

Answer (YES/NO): NO